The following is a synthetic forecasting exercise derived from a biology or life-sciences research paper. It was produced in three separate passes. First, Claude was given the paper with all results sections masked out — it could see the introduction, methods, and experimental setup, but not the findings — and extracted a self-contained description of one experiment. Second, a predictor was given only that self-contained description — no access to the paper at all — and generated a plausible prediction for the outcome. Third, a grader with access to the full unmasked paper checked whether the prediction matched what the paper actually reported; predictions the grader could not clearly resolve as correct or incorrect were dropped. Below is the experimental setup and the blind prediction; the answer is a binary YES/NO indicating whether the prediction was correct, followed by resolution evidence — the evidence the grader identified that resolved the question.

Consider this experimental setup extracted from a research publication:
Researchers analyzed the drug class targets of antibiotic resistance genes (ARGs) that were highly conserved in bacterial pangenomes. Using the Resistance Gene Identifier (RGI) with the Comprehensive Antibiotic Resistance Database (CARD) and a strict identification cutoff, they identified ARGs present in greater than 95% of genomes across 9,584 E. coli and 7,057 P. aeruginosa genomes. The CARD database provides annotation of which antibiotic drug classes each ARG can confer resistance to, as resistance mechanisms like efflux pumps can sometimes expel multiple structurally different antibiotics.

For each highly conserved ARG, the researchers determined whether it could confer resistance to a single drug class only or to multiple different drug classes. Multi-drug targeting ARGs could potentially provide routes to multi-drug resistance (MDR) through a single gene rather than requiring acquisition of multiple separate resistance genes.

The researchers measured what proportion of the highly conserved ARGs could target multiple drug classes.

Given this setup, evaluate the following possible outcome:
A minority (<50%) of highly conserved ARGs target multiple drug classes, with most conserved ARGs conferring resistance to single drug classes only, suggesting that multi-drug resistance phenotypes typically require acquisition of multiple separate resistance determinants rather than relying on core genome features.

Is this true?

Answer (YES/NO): YES